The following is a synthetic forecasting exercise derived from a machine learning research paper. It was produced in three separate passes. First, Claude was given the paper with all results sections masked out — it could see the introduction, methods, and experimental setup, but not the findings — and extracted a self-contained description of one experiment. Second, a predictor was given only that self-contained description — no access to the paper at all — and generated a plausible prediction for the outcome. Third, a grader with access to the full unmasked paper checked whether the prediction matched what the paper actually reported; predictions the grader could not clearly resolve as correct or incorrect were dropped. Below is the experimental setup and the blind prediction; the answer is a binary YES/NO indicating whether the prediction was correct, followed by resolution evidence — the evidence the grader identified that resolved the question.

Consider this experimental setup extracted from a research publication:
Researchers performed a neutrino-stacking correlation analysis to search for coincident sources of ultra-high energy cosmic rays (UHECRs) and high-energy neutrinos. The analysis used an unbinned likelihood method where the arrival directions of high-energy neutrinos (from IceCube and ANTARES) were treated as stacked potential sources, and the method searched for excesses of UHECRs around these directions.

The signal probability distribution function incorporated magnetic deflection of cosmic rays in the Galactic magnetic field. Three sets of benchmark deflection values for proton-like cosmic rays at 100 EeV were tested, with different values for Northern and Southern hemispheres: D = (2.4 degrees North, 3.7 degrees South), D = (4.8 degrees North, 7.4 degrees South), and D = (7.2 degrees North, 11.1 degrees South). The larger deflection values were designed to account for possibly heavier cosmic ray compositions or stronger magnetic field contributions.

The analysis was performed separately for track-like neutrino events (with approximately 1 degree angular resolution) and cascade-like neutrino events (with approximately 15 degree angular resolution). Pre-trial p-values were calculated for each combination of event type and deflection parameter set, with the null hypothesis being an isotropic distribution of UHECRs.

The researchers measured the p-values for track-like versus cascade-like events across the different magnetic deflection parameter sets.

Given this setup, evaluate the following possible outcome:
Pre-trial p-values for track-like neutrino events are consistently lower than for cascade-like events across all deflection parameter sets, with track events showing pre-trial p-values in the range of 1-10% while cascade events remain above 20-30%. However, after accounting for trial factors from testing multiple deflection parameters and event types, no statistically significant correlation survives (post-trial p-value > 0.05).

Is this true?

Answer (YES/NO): NO